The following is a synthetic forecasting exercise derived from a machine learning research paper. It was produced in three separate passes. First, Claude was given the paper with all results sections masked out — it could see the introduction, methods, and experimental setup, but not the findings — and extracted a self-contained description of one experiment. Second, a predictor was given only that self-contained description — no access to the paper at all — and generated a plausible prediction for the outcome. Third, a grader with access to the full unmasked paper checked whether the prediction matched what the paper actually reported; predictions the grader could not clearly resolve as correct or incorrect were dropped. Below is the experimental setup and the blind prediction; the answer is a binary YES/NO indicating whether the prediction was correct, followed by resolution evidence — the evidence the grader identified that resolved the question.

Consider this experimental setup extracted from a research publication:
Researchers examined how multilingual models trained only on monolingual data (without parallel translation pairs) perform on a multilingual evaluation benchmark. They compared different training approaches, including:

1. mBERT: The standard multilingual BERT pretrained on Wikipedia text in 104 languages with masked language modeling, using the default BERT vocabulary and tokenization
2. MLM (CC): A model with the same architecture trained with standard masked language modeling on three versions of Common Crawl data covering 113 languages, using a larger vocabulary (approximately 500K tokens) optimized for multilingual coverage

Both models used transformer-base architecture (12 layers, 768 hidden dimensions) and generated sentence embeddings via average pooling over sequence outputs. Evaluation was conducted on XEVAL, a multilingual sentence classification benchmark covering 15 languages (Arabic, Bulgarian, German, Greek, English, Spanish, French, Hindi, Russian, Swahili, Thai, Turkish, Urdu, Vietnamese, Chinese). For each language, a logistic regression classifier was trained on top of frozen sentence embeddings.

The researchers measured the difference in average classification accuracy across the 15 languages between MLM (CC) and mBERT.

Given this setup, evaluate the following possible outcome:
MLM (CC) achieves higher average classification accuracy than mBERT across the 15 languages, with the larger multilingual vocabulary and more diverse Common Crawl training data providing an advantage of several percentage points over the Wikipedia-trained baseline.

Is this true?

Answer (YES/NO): YES